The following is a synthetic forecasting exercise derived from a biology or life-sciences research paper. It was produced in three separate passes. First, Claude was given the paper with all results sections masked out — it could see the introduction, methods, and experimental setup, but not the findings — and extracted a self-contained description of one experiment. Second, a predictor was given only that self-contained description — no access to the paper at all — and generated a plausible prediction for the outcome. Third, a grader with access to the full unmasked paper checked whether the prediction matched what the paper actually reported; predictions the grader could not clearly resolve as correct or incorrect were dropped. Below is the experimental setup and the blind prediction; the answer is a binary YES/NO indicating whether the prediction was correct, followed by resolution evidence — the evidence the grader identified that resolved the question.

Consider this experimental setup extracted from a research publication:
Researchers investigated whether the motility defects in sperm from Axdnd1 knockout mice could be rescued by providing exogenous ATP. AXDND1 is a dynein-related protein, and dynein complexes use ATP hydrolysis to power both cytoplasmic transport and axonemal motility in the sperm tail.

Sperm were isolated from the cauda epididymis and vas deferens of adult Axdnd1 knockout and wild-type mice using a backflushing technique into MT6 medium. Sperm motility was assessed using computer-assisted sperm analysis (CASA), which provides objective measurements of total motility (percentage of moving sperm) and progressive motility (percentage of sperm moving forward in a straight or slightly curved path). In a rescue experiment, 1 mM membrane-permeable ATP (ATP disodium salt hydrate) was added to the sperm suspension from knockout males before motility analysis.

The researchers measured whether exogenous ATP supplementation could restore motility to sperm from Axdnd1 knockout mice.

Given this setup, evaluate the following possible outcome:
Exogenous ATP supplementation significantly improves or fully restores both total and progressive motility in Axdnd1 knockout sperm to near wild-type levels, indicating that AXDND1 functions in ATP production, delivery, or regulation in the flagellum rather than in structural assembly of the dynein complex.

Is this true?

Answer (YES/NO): NO